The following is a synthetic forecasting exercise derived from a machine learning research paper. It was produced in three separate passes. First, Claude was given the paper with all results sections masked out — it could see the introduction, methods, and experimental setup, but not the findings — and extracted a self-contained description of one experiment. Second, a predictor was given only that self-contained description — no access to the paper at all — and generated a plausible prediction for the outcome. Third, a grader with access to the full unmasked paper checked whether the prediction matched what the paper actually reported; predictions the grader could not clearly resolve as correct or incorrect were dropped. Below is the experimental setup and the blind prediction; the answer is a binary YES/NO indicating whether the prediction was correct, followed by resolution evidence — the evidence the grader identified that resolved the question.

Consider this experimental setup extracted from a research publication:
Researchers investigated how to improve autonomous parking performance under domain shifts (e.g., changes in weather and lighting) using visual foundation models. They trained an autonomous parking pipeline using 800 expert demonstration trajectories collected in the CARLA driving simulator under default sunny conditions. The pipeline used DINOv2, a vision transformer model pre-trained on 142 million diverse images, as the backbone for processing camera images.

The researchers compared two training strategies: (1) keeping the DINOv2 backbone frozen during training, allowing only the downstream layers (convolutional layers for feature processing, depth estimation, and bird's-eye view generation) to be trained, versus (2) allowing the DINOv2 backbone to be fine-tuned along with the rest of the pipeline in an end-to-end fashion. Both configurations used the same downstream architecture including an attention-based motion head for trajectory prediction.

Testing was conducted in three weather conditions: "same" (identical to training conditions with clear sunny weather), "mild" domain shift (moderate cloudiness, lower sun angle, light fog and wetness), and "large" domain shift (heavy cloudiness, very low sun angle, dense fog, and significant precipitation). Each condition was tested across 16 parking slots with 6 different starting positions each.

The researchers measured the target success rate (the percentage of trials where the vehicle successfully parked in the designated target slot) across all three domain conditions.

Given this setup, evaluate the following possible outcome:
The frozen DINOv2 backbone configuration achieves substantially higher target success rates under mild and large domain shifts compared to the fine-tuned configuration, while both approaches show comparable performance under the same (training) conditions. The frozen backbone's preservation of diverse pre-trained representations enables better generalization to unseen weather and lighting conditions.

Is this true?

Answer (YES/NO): NO